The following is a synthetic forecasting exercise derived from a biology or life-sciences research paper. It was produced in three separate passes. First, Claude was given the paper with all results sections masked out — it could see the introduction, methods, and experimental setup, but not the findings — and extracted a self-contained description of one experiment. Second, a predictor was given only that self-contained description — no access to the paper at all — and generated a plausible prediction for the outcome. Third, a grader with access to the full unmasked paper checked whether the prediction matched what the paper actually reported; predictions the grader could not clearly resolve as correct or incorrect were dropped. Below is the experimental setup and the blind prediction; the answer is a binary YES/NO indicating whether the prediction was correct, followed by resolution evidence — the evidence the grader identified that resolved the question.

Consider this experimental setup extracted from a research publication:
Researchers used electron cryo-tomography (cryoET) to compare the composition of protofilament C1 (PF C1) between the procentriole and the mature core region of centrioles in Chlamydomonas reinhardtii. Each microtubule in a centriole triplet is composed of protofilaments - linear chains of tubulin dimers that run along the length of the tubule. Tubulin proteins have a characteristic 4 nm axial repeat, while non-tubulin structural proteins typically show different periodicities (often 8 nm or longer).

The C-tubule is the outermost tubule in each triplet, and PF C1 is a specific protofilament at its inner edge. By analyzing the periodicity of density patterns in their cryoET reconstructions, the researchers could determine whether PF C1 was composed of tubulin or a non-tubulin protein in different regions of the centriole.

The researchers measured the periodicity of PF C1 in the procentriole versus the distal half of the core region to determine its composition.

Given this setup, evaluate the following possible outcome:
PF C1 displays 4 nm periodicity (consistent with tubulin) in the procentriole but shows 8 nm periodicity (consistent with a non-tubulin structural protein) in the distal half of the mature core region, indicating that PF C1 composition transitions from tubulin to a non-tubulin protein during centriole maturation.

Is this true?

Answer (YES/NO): YES